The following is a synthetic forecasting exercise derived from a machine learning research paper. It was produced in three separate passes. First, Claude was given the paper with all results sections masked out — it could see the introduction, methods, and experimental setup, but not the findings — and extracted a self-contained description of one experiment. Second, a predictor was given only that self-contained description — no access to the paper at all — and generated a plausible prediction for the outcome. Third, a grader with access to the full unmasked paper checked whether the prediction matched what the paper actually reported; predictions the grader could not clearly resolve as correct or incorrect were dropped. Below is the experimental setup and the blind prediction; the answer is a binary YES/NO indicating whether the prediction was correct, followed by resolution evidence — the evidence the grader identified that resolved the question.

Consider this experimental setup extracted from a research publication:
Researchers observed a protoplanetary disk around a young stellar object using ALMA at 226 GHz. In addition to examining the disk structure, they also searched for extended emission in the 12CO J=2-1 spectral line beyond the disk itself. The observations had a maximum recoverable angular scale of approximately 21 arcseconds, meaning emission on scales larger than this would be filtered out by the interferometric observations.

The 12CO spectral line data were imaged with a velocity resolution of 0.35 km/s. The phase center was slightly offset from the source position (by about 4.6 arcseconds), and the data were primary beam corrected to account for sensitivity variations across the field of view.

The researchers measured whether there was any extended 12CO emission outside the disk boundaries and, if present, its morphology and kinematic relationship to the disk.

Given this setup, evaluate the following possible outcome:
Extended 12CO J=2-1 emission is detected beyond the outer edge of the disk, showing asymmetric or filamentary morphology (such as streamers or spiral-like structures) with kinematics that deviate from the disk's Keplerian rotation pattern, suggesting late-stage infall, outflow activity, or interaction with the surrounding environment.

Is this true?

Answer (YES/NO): YES